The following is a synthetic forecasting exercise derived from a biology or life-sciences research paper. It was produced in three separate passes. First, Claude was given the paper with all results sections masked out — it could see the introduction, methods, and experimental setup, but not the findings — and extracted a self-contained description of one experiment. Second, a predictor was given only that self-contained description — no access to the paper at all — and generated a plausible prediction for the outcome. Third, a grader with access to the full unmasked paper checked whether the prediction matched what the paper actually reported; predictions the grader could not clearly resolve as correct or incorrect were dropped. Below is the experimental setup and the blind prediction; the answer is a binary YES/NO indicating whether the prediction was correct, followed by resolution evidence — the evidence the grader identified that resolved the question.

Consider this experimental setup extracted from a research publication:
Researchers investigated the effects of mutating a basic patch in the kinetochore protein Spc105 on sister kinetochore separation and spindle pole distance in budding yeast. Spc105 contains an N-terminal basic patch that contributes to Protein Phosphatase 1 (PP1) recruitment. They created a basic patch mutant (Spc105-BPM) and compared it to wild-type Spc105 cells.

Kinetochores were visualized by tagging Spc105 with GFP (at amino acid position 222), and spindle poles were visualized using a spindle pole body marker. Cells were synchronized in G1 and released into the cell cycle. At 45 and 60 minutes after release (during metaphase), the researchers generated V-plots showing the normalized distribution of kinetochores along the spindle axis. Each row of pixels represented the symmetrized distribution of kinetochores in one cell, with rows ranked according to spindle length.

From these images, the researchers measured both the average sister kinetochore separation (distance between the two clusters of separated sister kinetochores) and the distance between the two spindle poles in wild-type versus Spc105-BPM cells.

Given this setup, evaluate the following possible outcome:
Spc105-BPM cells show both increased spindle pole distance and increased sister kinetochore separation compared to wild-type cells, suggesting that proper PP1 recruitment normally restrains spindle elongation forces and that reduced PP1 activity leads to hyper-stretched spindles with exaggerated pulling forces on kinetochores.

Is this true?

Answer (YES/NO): NO